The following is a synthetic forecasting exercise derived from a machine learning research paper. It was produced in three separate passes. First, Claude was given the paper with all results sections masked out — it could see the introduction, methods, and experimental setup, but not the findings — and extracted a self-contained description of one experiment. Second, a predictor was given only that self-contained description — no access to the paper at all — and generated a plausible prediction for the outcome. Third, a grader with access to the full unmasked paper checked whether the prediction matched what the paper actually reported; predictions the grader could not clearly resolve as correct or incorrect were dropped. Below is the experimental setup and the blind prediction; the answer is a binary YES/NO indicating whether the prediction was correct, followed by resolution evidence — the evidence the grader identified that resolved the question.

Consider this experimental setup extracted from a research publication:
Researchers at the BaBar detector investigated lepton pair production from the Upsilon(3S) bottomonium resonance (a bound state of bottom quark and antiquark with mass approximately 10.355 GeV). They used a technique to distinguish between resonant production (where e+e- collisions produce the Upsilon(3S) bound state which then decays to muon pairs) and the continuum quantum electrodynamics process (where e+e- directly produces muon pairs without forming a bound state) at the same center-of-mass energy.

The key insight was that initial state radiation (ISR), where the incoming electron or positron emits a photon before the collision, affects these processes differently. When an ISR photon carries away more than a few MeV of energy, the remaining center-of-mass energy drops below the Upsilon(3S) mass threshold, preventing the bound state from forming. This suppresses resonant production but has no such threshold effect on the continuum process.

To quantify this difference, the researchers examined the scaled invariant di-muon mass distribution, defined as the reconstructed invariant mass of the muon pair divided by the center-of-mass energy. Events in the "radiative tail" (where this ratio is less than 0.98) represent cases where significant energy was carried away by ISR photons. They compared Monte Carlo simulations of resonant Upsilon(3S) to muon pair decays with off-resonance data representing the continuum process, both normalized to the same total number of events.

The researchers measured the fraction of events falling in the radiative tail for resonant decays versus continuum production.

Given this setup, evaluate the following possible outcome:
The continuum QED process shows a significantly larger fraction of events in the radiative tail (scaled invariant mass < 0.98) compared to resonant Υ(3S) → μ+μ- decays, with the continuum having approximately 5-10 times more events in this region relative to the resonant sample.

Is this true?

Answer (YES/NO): NO